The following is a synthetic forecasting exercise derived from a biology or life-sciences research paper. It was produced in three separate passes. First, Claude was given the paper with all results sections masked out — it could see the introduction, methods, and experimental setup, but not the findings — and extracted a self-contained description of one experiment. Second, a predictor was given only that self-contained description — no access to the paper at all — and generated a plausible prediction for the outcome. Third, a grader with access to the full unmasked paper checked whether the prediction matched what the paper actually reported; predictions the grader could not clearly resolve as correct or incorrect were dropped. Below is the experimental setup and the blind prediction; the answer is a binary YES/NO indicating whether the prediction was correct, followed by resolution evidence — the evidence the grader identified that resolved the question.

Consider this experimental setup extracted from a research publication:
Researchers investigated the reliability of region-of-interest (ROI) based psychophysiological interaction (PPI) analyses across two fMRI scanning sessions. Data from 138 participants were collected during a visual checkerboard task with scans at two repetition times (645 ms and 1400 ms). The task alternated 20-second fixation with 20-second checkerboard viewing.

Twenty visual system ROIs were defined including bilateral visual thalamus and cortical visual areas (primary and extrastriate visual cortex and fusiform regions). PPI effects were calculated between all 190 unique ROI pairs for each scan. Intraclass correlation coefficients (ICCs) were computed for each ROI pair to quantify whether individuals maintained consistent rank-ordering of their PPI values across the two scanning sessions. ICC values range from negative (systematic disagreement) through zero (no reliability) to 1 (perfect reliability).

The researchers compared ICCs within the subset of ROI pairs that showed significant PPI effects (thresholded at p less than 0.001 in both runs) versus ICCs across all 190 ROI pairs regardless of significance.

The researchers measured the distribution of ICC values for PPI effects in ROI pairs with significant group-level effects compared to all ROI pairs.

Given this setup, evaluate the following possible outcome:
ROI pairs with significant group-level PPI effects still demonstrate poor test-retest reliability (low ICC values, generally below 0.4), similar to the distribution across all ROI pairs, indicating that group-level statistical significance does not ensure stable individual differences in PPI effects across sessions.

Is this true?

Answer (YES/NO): YES